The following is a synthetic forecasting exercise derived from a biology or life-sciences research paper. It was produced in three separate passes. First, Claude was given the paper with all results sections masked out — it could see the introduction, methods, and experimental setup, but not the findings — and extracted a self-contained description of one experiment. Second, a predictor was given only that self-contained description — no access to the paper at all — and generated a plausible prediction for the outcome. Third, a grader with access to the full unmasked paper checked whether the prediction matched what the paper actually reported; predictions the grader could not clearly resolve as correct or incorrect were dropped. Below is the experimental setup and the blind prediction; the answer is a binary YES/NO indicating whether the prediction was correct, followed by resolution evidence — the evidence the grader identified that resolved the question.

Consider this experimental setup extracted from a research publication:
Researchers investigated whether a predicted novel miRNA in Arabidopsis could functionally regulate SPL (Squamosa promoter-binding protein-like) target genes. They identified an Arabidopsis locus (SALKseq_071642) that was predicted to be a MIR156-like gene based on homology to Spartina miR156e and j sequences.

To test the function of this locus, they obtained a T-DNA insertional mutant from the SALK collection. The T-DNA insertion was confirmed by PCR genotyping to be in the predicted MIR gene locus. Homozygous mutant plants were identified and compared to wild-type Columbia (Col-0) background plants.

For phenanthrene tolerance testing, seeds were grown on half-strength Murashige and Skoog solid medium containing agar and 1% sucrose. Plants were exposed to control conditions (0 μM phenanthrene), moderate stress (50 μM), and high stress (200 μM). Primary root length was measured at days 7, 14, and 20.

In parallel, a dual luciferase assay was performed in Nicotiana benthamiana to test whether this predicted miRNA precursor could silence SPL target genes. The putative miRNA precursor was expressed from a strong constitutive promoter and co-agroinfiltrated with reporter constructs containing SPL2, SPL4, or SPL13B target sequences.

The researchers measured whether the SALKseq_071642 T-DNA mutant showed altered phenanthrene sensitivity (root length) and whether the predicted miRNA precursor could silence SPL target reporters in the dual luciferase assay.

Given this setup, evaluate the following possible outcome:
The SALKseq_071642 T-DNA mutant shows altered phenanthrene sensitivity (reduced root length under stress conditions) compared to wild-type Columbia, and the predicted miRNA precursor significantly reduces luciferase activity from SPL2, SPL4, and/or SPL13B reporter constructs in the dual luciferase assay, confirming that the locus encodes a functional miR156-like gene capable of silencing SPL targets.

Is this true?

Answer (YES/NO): NO